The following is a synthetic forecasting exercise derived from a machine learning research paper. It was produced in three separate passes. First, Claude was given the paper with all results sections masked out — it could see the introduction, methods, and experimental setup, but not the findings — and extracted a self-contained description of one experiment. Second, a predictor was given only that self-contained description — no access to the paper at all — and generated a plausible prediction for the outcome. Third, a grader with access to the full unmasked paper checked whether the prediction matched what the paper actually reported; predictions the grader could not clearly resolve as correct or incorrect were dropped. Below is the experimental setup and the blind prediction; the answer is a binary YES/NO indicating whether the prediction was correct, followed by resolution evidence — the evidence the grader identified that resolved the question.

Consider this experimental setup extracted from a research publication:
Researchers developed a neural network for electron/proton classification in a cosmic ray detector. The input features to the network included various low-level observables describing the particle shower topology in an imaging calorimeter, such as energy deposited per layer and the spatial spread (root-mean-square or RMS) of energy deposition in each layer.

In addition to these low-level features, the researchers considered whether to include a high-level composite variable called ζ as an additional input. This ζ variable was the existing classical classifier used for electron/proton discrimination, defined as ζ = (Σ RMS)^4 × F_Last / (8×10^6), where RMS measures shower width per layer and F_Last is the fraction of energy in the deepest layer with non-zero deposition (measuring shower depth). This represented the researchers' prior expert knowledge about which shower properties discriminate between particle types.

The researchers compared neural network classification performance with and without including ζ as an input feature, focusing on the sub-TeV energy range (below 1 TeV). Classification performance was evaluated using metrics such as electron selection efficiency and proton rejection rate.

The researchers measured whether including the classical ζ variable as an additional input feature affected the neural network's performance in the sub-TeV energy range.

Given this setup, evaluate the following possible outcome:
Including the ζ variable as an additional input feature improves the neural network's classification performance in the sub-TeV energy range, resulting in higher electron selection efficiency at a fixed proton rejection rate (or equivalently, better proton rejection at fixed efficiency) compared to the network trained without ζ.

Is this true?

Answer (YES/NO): YES